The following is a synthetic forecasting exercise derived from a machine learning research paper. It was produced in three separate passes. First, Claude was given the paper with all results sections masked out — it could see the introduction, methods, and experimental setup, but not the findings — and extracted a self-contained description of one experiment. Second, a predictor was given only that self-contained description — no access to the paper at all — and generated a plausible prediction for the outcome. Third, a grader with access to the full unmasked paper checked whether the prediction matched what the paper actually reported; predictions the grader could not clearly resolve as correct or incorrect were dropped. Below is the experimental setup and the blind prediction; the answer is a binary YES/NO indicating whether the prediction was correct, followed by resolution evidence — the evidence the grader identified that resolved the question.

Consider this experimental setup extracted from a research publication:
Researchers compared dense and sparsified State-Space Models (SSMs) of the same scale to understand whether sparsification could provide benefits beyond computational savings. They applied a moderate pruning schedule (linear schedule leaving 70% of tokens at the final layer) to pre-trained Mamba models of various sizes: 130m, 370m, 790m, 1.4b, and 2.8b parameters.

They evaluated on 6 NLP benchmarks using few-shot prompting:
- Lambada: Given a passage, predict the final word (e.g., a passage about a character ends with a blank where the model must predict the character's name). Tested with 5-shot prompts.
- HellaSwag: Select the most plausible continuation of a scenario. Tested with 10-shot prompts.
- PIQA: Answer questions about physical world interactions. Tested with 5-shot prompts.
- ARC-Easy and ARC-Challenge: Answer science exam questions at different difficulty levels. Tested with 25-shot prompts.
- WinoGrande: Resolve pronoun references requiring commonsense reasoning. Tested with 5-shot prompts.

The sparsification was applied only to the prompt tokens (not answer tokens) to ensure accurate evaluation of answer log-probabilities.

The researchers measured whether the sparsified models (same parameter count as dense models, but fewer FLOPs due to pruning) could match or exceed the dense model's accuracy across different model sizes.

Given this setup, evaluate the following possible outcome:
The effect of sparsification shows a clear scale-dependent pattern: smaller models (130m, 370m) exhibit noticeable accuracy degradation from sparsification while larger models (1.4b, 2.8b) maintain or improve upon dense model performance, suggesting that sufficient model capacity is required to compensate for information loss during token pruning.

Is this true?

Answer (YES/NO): NO